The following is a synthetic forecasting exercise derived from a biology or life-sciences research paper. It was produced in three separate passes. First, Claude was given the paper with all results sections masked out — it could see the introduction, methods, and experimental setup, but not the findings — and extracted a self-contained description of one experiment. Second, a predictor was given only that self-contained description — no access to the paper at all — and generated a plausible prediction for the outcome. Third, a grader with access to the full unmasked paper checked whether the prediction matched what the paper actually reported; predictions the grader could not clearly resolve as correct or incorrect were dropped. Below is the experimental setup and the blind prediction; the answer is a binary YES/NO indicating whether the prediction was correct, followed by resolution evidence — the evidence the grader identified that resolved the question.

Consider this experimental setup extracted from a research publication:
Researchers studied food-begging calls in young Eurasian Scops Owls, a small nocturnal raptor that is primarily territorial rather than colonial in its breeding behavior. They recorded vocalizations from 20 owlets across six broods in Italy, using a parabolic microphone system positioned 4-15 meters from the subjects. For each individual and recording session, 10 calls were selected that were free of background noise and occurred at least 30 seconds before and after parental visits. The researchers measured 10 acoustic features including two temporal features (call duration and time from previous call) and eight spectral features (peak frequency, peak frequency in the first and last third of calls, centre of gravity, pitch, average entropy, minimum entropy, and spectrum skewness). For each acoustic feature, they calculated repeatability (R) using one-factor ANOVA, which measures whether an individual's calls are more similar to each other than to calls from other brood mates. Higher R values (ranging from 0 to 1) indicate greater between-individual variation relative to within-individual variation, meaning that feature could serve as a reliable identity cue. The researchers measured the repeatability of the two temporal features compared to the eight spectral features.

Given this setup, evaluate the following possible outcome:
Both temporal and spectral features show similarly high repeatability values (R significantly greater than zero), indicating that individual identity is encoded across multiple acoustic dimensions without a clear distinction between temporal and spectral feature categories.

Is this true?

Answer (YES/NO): NO